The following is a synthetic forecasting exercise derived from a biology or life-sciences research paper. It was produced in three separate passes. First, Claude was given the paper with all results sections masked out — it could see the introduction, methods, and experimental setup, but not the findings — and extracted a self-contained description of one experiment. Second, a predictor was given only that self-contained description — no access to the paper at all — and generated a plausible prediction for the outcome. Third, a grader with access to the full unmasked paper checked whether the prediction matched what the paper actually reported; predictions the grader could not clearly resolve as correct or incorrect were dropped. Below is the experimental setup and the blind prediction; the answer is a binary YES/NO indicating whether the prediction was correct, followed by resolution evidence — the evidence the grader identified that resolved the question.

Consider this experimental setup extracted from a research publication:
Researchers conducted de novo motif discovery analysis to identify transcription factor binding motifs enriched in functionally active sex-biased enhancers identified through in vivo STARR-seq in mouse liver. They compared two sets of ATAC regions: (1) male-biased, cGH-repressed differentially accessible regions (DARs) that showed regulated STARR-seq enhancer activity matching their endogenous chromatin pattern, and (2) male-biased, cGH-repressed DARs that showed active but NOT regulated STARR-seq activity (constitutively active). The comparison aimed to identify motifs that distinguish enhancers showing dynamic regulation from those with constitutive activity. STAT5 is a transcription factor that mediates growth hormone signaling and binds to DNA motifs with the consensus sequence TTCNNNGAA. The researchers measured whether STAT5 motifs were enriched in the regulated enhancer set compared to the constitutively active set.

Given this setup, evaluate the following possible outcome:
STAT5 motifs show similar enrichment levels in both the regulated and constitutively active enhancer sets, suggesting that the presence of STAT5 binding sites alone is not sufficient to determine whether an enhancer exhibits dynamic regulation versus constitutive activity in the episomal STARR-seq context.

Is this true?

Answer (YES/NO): YES